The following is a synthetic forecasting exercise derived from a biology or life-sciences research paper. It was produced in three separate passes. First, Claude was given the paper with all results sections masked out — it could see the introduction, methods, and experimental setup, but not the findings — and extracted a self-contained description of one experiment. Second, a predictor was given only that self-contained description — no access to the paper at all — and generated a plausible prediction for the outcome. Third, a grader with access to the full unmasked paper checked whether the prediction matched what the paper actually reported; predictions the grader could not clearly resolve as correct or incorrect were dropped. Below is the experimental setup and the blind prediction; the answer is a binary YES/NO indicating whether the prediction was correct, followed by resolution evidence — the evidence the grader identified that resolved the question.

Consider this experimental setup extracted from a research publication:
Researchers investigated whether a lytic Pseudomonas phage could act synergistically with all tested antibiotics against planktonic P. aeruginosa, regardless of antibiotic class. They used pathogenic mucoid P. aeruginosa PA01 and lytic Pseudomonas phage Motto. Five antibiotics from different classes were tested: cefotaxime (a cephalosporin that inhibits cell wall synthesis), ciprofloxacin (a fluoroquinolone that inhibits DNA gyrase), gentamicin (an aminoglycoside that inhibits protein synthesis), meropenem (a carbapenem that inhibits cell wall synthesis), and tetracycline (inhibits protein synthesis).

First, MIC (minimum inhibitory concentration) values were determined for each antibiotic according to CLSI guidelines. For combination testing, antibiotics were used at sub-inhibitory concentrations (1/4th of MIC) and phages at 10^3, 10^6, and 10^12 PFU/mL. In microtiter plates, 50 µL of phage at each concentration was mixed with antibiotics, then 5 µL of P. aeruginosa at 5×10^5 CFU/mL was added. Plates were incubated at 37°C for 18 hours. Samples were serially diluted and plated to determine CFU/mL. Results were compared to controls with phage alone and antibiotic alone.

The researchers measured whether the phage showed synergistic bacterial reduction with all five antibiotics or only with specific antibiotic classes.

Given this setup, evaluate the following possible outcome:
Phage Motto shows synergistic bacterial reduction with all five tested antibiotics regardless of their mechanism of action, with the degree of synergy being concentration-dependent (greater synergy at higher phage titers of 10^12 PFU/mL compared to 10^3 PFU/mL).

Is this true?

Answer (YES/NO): NO